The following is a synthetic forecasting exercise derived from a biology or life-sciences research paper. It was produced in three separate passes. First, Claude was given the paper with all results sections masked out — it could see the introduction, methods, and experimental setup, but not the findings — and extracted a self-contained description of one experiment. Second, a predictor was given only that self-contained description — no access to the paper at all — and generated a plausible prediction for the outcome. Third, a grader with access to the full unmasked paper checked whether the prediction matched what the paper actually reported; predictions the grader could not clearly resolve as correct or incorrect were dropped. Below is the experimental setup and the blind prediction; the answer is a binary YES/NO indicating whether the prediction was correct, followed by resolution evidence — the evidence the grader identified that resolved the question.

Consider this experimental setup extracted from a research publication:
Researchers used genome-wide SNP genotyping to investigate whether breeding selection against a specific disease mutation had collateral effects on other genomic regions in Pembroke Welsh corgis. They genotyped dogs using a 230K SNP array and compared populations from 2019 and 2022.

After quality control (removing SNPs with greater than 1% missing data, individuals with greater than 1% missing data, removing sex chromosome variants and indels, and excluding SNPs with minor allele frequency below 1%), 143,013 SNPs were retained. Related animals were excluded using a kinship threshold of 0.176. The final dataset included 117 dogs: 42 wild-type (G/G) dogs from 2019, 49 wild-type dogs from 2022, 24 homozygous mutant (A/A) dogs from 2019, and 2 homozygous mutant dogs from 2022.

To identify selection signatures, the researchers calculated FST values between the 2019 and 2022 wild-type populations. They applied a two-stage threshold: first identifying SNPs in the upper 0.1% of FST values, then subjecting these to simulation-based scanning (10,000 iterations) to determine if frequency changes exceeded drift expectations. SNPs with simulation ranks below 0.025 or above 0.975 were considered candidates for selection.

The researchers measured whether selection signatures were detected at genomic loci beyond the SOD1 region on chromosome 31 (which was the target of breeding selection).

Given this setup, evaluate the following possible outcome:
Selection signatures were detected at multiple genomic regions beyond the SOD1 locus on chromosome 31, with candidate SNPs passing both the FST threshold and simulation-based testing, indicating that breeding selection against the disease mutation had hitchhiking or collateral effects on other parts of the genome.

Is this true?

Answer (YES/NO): YES